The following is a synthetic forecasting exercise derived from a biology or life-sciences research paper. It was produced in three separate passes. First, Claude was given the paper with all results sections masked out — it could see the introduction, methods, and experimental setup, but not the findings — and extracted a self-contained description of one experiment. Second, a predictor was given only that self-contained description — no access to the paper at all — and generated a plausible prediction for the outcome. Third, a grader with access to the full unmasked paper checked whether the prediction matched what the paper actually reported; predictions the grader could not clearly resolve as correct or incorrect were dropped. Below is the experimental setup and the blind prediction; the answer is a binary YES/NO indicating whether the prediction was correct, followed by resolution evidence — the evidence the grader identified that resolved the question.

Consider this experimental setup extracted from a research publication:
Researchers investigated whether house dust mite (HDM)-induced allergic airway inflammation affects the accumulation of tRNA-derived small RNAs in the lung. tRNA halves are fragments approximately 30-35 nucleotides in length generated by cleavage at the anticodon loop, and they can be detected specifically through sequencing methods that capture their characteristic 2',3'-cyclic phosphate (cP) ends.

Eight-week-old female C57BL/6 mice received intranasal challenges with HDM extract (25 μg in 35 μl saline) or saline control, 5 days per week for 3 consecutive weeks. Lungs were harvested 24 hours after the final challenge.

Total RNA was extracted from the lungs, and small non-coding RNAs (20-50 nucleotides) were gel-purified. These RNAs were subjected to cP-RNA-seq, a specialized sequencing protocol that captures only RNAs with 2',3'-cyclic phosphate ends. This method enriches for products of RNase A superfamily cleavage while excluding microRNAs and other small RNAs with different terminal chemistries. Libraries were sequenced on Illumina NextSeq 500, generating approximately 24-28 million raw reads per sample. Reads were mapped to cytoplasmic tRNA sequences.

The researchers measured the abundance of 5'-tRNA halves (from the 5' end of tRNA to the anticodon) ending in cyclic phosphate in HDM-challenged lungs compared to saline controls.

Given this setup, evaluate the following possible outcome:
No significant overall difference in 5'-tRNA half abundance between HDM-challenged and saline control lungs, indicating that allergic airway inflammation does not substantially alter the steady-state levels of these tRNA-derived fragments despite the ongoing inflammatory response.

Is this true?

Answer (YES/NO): NO